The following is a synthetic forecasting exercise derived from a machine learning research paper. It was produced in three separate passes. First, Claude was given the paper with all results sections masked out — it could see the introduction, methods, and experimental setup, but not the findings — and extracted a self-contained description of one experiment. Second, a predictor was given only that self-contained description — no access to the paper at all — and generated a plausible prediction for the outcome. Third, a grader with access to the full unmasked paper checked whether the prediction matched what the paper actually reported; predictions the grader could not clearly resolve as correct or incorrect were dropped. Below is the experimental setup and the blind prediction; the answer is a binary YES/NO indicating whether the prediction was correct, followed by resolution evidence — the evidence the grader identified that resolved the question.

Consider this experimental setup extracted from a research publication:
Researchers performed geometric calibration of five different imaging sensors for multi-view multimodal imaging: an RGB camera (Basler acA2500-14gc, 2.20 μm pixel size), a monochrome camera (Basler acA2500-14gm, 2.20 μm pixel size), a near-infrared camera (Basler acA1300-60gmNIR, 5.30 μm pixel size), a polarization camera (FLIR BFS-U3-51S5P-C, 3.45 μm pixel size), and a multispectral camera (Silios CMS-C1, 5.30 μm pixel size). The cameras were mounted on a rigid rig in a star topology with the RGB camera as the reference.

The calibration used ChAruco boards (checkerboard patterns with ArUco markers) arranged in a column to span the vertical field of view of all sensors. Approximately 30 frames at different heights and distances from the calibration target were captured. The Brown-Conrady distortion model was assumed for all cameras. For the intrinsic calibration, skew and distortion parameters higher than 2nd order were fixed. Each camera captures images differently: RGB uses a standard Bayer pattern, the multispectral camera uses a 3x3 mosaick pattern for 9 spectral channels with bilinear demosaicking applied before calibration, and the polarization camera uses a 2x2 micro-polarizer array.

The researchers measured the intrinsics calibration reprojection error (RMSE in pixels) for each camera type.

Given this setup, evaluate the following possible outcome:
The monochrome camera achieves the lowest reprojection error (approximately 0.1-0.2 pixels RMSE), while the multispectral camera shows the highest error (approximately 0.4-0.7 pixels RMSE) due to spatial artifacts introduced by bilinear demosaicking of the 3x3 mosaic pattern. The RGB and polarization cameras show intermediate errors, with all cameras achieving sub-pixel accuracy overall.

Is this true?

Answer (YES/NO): NO